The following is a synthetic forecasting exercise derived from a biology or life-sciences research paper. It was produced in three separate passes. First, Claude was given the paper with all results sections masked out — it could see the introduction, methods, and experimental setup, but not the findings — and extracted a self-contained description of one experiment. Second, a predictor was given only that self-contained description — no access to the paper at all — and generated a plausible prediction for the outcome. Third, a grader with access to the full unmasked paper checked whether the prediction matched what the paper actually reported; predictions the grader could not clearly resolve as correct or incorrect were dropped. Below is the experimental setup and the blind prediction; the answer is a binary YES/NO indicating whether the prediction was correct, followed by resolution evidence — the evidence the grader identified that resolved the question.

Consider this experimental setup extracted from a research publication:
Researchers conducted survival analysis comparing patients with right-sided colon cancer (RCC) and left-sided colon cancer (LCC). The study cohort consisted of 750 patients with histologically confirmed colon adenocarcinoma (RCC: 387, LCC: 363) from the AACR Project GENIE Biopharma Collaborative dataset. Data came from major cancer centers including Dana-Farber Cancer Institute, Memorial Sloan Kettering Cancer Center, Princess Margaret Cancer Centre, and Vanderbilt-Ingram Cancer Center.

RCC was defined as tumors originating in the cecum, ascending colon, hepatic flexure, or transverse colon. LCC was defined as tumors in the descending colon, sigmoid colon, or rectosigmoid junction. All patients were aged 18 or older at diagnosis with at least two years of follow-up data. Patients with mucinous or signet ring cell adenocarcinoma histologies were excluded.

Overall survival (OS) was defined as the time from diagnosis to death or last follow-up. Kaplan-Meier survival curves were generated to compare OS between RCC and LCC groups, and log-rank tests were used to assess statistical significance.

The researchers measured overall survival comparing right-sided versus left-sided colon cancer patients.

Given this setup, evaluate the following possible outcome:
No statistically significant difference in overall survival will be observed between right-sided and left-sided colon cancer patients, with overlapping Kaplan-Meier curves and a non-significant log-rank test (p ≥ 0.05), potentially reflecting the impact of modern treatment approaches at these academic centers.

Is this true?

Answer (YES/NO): NO